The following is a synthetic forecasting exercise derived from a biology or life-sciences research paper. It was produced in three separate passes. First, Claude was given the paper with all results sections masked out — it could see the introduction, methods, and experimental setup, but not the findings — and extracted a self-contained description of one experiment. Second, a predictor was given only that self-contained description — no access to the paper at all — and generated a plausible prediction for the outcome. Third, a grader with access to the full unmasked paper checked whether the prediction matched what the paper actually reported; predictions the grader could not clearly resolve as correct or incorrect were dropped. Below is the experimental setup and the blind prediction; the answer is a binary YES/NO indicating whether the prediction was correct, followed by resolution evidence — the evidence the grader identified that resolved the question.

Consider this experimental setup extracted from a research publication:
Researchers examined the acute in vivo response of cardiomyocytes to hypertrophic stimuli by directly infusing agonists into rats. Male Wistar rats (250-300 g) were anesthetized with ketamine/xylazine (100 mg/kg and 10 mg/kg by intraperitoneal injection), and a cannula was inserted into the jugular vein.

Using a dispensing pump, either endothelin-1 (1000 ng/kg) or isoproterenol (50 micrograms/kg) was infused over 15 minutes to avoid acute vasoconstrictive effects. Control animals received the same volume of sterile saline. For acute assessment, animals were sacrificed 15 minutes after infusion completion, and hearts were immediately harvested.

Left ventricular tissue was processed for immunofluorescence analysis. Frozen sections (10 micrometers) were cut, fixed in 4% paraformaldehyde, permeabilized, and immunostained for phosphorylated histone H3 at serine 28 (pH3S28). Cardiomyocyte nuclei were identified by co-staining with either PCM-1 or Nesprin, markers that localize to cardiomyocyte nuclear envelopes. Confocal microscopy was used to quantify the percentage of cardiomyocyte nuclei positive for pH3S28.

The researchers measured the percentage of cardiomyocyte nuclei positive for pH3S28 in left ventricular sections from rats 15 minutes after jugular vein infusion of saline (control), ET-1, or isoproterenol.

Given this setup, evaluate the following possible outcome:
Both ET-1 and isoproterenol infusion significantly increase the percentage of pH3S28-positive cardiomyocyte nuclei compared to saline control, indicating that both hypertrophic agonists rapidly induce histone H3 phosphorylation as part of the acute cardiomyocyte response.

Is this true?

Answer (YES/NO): YES